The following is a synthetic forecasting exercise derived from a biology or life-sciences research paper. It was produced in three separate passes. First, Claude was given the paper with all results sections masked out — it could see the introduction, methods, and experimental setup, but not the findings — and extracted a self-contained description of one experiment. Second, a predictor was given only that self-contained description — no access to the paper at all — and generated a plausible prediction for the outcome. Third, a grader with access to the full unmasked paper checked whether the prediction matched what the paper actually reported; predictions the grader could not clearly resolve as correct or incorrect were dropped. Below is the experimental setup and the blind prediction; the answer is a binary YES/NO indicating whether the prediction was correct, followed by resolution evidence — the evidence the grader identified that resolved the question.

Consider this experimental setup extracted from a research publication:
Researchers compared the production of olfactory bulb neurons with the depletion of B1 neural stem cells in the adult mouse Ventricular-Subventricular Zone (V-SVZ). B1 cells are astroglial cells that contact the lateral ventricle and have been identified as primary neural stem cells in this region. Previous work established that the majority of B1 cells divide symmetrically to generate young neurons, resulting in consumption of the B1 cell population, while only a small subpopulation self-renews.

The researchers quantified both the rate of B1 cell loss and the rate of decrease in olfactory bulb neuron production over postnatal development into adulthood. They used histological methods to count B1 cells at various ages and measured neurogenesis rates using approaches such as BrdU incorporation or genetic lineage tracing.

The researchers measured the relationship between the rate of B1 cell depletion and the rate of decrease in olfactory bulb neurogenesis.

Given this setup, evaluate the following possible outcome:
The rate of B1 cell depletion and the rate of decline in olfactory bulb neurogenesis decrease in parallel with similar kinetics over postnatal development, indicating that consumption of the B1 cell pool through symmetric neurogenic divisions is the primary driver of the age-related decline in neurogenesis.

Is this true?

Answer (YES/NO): NO